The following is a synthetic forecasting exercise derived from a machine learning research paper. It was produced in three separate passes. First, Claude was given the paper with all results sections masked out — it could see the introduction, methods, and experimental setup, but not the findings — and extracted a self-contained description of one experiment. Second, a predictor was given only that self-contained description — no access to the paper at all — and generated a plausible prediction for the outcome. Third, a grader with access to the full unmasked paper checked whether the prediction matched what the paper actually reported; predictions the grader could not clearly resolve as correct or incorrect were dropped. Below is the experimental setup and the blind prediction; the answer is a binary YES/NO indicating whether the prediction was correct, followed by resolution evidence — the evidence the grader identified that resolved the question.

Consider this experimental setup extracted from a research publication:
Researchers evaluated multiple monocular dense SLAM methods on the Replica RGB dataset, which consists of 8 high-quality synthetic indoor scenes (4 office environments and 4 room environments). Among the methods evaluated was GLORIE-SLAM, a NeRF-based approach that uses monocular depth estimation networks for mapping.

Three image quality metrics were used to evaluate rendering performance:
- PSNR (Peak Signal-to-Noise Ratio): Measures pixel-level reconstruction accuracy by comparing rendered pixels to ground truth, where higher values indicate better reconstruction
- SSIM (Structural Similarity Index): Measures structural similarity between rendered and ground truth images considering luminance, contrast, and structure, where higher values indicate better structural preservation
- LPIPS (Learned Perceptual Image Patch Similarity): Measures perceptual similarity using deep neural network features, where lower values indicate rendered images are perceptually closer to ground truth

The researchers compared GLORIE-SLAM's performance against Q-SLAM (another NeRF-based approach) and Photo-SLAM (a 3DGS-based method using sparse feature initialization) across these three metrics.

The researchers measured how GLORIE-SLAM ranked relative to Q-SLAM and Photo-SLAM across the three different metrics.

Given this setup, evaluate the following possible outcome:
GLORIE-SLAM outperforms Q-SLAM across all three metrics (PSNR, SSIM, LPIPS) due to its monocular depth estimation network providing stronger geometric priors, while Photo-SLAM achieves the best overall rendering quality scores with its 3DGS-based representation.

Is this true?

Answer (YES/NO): NO